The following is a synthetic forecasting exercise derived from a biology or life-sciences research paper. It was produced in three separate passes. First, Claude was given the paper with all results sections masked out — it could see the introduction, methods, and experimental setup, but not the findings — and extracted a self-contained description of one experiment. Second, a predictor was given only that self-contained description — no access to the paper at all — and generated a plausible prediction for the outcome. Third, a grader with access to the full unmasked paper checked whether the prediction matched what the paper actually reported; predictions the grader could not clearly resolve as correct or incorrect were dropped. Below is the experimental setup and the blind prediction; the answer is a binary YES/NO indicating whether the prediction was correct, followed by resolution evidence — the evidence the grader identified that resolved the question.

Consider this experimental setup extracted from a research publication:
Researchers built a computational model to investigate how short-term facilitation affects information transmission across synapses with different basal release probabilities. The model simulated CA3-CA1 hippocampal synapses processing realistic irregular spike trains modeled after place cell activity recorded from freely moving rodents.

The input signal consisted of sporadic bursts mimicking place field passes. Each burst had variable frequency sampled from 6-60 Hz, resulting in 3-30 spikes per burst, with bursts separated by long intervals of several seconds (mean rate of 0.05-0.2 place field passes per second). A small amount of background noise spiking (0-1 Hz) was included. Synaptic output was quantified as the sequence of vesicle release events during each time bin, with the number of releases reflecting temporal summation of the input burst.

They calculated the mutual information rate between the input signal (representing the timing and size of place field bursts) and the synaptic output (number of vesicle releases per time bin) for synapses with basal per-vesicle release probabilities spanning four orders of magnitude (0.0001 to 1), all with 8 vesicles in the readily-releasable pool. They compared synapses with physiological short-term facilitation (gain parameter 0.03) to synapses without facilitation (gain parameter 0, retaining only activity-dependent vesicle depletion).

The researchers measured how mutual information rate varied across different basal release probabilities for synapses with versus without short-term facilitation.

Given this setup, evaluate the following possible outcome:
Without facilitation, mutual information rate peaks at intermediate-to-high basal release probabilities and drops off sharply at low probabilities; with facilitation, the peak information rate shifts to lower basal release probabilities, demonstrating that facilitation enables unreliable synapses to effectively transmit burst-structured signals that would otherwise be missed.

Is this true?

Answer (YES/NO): NO